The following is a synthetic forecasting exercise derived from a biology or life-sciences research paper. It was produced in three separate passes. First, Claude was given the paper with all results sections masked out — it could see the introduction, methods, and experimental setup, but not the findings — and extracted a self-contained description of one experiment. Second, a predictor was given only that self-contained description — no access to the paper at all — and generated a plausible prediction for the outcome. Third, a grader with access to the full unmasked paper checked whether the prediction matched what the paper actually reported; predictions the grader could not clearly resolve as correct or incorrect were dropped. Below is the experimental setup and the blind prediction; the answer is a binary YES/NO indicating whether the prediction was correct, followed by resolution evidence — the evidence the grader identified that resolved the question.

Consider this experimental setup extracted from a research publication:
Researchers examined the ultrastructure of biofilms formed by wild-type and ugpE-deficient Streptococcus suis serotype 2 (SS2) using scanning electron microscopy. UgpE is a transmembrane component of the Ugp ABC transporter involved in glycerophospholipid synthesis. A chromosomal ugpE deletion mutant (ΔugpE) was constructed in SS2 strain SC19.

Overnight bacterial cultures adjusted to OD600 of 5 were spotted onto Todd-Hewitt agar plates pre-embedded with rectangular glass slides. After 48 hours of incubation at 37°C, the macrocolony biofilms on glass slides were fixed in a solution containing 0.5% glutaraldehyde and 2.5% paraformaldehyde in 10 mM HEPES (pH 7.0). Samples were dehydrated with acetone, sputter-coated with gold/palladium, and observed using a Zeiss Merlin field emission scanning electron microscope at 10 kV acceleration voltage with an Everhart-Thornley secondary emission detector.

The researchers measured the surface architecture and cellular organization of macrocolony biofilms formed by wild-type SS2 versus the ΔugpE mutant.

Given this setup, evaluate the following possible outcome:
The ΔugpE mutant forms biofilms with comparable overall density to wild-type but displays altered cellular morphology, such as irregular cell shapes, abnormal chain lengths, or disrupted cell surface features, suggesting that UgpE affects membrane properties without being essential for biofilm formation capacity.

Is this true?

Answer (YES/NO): NO